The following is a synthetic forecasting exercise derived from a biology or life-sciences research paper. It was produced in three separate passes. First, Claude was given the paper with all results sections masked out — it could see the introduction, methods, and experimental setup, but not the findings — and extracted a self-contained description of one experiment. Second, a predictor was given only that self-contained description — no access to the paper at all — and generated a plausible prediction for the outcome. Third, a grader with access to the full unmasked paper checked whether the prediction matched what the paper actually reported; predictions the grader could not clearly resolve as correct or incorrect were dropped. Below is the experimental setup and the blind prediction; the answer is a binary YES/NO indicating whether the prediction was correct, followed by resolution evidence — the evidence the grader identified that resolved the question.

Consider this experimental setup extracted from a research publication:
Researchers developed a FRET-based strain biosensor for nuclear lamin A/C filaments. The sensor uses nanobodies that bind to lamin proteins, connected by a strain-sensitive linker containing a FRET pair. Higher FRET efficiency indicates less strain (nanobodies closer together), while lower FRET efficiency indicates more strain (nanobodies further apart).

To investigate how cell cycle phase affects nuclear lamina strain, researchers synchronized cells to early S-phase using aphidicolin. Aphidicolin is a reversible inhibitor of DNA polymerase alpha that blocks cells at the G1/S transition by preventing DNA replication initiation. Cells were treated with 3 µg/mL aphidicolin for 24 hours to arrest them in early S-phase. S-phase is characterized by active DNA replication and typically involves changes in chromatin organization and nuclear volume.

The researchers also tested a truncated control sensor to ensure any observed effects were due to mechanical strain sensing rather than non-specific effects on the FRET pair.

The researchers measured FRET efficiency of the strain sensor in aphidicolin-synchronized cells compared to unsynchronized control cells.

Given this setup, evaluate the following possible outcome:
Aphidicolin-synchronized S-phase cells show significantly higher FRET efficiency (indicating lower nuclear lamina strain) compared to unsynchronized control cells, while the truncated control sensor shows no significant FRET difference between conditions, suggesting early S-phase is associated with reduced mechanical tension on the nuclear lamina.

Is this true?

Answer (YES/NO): YES